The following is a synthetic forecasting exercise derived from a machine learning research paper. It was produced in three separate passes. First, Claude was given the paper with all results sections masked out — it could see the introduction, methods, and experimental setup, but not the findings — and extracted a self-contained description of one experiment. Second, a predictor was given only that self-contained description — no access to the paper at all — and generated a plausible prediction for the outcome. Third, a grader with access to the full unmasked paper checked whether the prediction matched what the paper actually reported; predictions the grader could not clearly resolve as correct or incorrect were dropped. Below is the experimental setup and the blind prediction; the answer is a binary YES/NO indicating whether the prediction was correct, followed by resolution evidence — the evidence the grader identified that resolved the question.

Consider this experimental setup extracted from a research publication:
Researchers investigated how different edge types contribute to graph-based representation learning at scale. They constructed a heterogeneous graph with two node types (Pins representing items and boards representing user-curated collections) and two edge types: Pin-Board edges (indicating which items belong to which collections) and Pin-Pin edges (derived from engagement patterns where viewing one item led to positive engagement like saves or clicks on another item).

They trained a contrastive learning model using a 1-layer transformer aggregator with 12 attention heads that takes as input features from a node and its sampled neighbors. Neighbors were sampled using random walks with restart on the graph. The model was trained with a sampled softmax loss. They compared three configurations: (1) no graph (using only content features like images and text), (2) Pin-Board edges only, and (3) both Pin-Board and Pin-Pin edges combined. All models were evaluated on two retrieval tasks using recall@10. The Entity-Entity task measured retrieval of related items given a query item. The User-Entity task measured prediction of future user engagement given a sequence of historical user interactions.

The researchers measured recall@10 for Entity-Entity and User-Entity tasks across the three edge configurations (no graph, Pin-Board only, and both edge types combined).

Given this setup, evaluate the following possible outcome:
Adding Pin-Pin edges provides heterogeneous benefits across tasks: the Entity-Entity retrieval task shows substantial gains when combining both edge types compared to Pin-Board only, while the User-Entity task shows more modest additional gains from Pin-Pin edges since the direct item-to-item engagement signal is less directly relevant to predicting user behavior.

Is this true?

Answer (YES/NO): YES